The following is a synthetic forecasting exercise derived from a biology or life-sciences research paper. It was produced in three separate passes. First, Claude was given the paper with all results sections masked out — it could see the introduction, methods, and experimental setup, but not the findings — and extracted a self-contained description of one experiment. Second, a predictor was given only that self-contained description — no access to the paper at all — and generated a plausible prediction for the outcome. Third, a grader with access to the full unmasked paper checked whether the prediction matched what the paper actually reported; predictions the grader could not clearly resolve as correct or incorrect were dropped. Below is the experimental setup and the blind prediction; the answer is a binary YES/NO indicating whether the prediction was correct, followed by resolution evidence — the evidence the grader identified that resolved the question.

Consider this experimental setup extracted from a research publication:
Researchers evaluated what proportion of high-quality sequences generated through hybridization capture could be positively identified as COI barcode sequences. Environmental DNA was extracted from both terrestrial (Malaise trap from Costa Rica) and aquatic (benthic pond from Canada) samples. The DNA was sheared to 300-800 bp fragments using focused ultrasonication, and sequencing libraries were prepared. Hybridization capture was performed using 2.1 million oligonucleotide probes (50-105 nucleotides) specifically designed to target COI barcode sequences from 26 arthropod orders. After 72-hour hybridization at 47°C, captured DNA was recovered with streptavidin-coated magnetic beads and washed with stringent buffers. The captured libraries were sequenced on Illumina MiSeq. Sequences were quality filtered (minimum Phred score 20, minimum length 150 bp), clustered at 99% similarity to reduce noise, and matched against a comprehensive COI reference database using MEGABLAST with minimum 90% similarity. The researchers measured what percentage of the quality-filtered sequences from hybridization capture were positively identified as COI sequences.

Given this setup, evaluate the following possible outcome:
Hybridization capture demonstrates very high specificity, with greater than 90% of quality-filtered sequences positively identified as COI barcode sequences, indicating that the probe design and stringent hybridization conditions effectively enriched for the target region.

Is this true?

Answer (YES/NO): NO